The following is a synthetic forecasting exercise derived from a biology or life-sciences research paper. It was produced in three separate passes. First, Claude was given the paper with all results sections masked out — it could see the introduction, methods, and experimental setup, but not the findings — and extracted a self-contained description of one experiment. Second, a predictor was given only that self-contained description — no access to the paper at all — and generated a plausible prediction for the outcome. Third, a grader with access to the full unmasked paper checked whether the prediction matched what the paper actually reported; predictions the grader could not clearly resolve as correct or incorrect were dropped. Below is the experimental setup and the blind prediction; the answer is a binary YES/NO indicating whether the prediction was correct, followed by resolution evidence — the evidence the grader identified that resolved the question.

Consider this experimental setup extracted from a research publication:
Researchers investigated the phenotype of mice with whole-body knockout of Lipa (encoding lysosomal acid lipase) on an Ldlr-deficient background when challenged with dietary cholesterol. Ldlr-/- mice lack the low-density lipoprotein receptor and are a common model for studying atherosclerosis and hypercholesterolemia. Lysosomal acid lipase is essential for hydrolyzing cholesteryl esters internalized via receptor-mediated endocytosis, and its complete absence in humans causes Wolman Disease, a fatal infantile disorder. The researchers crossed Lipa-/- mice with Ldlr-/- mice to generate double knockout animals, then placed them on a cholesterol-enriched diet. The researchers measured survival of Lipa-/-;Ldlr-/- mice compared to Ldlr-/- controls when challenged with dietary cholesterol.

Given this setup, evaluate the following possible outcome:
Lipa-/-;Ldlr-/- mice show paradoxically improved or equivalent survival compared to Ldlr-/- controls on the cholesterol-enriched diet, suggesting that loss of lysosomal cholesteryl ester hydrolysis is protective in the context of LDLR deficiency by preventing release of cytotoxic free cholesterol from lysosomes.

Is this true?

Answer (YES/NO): NO